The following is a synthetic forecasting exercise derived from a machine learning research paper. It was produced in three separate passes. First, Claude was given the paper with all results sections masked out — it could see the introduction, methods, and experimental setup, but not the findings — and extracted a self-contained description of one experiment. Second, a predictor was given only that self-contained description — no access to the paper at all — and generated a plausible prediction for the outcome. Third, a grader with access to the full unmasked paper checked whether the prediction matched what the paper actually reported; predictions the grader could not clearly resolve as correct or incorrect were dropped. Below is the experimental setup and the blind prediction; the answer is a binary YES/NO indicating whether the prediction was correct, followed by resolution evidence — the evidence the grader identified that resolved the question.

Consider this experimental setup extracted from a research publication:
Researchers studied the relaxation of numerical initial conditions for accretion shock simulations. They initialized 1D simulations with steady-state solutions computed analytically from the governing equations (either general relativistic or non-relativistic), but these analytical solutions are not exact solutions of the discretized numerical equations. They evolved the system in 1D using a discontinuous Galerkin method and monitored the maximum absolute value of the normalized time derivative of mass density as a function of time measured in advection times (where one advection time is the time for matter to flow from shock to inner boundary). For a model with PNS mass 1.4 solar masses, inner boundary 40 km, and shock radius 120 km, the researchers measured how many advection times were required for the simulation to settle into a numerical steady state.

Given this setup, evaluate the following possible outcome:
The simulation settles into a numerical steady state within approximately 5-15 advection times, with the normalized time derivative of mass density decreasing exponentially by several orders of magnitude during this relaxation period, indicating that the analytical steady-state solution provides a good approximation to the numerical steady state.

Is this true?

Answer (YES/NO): NO